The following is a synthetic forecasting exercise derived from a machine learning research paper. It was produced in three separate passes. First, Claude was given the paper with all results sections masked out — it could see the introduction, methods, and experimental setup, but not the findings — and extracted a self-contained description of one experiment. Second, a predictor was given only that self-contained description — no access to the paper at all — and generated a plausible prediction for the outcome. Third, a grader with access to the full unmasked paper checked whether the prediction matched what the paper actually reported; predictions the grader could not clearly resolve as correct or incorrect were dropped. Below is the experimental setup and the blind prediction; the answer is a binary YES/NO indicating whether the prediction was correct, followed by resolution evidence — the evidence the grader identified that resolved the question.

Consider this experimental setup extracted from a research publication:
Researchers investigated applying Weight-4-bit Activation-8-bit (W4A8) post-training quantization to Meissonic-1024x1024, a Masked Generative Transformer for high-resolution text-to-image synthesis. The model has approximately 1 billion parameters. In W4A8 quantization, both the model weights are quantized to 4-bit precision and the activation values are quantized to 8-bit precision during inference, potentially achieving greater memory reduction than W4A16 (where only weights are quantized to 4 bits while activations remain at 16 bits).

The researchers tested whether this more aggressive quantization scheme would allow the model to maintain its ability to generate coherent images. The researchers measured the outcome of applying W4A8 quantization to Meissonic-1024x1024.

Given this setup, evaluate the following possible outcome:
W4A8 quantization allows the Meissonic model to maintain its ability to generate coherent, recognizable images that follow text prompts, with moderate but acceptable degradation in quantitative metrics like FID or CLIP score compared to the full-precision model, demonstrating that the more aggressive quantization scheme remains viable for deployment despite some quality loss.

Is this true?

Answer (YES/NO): NO